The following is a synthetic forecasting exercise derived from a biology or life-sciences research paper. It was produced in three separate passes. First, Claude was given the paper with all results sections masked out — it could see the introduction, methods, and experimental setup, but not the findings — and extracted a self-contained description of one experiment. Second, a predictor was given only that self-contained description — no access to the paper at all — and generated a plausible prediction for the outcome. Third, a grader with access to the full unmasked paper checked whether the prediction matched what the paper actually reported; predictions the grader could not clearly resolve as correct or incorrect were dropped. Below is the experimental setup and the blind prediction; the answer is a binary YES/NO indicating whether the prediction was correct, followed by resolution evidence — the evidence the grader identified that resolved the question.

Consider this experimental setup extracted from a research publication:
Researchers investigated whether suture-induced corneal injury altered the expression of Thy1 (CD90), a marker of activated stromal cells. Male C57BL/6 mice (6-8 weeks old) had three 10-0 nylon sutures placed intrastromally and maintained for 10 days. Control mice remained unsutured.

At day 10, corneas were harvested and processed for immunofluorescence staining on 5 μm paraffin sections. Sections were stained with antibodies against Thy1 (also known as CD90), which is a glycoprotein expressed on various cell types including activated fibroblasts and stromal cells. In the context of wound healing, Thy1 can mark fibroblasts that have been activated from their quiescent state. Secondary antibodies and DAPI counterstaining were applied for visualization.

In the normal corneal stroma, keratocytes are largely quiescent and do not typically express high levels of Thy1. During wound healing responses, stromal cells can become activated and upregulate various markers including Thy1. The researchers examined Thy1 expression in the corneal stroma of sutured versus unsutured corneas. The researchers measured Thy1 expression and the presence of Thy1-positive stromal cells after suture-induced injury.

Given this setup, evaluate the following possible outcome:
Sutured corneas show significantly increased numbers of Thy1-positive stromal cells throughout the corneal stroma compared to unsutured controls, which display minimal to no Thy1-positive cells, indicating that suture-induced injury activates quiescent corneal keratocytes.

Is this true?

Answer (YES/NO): NO